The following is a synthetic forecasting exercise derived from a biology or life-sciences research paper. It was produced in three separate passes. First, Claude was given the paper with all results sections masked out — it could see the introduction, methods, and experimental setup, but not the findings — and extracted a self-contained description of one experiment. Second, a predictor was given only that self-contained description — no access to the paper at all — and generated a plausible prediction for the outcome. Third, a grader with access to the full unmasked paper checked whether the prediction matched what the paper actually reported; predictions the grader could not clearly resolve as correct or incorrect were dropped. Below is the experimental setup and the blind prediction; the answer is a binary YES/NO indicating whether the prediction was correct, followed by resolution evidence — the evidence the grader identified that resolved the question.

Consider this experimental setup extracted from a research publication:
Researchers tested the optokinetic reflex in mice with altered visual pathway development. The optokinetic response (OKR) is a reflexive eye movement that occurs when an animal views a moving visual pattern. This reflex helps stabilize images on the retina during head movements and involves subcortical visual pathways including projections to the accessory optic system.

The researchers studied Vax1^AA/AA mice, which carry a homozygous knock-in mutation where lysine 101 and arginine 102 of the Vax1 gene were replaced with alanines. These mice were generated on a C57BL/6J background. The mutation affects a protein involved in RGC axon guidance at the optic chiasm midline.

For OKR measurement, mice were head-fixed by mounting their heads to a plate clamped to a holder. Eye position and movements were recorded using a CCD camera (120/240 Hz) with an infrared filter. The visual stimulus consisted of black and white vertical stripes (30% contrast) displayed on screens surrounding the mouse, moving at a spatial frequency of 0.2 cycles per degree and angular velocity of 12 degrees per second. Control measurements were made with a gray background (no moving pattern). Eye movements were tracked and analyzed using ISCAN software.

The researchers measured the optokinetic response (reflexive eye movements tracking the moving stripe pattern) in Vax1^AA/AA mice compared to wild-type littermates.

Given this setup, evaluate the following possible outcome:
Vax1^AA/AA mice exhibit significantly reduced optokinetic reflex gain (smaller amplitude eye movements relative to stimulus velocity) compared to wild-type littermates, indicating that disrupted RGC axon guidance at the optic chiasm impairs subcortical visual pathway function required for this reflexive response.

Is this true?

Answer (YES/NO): NO